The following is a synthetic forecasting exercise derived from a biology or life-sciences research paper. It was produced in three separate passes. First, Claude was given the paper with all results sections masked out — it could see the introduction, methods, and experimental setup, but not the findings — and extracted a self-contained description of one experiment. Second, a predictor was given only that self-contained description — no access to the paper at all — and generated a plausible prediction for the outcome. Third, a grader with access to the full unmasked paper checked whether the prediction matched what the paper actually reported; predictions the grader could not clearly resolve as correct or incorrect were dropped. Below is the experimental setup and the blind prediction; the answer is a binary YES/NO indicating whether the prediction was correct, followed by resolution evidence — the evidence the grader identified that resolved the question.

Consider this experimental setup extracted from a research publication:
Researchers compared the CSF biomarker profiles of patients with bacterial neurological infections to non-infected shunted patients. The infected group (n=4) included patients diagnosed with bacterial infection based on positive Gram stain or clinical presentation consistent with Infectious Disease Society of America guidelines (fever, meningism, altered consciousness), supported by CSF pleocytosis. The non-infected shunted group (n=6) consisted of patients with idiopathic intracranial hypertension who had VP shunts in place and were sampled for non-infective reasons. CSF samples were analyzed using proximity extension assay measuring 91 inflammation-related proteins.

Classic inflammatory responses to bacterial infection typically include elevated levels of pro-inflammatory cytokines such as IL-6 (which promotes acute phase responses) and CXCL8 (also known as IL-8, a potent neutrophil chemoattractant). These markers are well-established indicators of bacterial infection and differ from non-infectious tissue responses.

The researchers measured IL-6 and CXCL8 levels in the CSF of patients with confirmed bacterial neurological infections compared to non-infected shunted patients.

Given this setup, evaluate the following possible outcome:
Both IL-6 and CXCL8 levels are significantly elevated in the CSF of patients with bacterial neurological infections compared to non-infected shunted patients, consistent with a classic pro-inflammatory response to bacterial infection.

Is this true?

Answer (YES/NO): YES